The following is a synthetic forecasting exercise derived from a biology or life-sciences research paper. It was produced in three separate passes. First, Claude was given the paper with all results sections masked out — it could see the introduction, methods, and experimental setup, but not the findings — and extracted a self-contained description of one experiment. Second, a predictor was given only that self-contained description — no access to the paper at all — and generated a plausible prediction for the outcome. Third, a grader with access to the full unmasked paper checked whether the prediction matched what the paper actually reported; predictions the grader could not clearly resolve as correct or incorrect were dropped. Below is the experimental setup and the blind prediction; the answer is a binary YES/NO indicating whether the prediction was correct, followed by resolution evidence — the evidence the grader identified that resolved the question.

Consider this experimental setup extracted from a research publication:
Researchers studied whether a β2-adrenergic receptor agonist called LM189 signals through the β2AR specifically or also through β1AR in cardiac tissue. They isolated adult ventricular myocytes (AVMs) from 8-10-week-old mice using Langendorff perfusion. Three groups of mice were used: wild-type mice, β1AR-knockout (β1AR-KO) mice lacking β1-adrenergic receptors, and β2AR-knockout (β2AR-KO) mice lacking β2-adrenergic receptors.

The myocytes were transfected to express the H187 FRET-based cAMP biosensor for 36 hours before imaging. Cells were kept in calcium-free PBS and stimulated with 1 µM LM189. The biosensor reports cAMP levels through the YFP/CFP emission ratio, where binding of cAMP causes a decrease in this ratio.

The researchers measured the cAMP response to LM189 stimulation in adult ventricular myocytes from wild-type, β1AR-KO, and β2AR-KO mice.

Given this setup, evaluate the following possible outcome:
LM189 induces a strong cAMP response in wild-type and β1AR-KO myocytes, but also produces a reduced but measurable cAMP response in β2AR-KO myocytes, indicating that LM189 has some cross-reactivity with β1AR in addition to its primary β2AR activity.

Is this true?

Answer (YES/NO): YES